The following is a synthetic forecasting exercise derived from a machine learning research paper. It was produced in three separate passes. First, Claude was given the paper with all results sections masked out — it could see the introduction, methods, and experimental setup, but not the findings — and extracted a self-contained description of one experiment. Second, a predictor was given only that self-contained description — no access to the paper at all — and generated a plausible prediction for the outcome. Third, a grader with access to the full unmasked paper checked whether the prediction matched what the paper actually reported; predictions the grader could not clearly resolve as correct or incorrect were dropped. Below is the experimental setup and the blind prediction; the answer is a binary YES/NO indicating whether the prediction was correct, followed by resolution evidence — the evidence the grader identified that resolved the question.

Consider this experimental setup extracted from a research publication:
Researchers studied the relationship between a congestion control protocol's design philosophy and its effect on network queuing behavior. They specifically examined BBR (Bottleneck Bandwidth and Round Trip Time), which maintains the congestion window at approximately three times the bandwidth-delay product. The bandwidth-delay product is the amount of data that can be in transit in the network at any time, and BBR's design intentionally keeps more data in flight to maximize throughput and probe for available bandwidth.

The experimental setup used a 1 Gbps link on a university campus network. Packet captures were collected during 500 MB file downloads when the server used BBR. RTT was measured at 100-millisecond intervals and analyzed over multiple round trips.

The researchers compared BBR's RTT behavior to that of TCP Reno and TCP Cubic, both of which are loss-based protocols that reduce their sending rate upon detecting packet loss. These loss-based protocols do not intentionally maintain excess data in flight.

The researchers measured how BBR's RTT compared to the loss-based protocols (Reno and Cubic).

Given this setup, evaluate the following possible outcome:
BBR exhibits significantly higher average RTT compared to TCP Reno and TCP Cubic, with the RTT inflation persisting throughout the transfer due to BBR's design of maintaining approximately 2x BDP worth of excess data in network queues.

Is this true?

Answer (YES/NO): YES